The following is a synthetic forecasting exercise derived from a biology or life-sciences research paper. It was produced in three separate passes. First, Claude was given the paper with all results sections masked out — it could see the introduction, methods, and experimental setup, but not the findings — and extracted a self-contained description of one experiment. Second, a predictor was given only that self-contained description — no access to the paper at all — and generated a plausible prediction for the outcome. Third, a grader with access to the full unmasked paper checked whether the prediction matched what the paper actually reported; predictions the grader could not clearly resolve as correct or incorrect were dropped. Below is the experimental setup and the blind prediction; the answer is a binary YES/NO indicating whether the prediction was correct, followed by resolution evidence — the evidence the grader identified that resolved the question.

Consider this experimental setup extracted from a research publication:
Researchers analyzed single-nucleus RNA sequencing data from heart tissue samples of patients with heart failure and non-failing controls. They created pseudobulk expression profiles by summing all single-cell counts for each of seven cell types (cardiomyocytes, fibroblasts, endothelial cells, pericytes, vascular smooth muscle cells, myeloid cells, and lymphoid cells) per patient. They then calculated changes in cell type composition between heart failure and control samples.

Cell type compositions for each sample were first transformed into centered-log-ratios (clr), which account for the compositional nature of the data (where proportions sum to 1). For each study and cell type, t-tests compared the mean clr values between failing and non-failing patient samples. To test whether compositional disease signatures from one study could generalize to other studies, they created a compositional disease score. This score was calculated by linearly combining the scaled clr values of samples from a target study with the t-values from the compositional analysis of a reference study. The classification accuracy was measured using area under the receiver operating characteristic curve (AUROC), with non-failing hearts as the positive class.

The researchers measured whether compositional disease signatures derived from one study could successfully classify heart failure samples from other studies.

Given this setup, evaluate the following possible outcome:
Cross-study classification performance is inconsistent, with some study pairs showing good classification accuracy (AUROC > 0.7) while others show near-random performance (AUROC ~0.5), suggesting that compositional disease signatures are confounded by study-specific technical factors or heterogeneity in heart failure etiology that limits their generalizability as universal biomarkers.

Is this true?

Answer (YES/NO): NO